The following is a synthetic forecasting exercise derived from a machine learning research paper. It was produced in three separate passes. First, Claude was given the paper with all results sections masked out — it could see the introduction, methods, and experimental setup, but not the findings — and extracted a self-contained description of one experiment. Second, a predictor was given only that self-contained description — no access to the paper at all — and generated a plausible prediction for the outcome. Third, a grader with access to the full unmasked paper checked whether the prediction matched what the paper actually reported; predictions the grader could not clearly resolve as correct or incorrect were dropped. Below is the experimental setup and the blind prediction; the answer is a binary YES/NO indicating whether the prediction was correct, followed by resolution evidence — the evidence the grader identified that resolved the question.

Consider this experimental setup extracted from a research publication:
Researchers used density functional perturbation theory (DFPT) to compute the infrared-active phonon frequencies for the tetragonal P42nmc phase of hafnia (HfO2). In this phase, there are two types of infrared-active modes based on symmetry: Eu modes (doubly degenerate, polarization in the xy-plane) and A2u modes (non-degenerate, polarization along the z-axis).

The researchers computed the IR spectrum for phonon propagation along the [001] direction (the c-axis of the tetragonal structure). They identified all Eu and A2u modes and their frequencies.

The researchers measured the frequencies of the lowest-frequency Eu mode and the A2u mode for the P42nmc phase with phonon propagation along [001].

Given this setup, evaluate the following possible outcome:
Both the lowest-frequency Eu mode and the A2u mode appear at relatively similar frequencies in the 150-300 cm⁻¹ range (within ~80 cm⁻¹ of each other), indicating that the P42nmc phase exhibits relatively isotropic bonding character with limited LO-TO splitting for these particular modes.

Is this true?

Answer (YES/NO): NO